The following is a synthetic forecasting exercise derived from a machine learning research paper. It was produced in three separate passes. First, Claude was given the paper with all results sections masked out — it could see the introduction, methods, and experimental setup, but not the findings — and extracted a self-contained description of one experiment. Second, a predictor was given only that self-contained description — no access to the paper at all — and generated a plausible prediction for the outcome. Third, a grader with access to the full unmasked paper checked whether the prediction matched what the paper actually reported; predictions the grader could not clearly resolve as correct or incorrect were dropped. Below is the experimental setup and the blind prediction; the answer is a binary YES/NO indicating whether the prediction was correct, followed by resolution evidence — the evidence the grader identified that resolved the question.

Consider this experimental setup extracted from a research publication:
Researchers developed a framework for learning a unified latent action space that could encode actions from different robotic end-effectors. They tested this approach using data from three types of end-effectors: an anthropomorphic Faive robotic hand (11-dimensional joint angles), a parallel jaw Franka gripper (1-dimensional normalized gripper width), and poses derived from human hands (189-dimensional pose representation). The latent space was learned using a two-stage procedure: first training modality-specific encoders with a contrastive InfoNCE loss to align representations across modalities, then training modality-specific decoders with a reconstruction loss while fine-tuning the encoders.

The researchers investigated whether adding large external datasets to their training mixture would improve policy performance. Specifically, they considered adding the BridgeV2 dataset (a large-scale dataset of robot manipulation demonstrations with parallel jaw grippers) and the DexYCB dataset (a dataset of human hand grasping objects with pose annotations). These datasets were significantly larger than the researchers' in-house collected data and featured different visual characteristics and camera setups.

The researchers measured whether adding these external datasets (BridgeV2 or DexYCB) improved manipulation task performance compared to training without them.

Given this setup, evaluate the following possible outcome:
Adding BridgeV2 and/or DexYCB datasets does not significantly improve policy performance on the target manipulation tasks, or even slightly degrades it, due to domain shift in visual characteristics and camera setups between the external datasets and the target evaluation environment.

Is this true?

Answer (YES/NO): YES